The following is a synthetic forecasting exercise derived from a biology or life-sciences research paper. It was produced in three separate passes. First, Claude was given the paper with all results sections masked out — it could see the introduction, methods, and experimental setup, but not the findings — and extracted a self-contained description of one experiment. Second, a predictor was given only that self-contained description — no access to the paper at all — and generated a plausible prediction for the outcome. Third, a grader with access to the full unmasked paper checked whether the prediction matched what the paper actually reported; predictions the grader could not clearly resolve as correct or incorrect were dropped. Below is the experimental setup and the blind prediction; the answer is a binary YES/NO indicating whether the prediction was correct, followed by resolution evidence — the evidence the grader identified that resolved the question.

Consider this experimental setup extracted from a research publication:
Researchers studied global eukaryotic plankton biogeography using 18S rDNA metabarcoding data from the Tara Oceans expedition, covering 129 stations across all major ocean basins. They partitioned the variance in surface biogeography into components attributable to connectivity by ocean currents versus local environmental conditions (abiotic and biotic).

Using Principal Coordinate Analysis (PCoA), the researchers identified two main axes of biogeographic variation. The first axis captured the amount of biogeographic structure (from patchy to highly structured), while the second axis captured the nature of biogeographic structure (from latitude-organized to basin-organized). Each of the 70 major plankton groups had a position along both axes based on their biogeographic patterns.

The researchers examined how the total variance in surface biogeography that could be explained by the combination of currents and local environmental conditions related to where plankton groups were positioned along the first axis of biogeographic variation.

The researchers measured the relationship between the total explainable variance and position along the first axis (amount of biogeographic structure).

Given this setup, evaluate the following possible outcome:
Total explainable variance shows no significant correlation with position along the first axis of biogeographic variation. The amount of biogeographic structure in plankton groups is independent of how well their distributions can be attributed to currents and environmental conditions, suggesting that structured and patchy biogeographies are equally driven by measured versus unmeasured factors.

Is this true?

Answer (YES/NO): NO